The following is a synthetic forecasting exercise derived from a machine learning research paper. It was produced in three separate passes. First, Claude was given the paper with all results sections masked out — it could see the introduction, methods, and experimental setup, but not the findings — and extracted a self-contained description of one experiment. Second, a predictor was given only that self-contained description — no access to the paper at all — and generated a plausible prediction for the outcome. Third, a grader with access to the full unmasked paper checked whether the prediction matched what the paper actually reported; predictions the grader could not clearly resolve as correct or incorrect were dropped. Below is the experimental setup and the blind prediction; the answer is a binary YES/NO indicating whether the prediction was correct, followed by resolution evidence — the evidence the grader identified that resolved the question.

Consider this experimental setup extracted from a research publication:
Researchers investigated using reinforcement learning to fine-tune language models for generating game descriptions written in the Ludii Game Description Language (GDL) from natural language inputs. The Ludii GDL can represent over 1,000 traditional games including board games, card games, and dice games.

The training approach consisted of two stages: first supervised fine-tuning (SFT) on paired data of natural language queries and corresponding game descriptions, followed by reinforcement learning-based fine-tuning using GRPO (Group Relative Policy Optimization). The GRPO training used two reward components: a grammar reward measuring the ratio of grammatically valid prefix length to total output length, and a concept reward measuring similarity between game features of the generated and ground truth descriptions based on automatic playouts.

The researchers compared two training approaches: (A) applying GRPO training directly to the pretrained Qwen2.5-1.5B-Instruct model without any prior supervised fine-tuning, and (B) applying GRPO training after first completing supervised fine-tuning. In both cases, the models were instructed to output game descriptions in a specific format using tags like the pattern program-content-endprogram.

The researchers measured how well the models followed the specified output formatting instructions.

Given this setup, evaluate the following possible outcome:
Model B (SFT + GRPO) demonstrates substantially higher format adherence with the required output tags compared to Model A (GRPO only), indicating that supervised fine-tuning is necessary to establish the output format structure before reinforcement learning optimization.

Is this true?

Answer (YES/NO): YES